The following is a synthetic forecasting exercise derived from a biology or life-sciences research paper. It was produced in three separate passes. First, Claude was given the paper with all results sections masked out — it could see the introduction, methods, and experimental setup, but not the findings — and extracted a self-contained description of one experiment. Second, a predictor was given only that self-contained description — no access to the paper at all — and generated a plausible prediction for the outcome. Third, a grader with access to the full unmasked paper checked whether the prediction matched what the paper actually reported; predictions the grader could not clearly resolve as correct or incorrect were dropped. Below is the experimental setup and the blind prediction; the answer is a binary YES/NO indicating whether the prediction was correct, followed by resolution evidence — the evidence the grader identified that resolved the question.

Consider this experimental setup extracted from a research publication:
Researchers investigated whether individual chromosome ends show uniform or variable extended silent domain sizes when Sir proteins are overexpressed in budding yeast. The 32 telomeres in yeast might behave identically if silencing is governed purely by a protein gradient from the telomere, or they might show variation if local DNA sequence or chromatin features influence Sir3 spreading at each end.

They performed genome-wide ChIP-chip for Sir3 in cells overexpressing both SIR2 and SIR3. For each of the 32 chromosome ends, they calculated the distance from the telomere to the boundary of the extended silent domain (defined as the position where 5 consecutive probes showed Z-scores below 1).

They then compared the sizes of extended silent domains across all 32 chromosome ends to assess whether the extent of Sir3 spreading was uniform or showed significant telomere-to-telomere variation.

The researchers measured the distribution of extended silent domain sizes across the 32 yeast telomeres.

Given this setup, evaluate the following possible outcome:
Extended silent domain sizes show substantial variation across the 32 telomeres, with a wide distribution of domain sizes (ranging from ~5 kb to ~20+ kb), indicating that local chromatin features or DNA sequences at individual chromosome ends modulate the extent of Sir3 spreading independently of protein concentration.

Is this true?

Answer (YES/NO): YES